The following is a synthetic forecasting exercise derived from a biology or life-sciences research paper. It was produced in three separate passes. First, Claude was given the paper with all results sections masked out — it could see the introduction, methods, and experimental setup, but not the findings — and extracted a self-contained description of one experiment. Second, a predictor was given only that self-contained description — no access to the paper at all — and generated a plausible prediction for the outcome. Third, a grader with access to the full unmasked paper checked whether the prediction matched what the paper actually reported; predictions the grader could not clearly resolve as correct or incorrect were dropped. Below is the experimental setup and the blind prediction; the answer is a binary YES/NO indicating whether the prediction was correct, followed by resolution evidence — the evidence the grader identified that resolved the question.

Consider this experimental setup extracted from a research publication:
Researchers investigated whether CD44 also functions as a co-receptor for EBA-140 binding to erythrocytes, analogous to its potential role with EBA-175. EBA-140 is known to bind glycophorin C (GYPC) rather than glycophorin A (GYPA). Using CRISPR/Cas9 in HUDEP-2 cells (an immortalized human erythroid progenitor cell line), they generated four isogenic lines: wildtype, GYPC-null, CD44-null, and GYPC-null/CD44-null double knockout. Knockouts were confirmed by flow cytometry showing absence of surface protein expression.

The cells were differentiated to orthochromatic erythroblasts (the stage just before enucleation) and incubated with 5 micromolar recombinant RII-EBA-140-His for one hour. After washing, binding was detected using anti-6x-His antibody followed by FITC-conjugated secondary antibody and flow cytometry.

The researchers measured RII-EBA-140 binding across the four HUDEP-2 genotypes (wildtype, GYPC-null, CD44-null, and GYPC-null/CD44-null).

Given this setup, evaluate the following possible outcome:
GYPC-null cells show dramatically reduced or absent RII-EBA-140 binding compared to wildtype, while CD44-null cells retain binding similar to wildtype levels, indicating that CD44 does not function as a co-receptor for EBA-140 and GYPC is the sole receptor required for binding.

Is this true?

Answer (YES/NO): NO